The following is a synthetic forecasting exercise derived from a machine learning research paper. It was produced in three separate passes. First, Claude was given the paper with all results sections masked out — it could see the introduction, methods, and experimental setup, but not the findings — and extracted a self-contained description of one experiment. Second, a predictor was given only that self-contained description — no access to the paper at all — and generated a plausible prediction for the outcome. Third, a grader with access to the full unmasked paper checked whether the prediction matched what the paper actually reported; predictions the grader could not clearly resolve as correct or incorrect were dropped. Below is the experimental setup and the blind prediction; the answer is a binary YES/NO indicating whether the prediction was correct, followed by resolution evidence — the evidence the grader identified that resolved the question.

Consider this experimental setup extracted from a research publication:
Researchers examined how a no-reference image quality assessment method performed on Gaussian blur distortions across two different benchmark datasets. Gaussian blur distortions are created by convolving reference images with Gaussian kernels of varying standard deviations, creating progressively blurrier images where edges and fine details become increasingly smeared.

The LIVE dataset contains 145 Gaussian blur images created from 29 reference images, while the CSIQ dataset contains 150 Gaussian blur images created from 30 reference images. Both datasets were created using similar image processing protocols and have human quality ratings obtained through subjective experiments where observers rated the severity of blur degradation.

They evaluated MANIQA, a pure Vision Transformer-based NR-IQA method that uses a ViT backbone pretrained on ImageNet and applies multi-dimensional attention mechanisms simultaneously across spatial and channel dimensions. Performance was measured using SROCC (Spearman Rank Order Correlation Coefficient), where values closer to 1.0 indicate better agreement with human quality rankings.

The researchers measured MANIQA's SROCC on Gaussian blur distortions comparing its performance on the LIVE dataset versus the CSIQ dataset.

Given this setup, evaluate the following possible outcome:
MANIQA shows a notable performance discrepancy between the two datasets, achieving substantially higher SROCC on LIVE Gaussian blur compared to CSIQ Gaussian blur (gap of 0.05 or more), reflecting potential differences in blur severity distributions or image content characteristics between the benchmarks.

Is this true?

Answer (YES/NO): NO